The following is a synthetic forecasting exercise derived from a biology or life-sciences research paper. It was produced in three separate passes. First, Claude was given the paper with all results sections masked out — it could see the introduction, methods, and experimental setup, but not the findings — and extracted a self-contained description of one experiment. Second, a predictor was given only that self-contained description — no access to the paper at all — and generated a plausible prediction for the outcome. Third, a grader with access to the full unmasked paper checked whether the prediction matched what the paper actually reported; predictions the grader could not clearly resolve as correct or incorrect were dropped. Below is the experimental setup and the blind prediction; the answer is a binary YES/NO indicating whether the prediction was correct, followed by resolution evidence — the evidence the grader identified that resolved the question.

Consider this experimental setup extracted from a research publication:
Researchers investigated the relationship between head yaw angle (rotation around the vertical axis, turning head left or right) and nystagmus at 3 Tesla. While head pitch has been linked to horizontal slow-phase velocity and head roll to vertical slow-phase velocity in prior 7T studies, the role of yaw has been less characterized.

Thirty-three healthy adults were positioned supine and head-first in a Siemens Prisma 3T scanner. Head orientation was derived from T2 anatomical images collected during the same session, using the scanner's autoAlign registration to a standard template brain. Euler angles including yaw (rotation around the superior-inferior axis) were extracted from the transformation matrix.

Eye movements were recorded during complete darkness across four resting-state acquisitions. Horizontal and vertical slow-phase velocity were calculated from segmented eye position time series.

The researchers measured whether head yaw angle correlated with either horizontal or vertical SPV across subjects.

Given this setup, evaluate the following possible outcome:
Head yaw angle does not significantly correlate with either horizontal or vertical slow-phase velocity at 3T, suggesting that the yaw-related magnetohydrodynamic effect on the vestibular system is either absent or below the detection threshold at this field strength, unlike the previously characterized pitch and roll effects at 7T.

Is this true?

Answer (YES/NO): YES